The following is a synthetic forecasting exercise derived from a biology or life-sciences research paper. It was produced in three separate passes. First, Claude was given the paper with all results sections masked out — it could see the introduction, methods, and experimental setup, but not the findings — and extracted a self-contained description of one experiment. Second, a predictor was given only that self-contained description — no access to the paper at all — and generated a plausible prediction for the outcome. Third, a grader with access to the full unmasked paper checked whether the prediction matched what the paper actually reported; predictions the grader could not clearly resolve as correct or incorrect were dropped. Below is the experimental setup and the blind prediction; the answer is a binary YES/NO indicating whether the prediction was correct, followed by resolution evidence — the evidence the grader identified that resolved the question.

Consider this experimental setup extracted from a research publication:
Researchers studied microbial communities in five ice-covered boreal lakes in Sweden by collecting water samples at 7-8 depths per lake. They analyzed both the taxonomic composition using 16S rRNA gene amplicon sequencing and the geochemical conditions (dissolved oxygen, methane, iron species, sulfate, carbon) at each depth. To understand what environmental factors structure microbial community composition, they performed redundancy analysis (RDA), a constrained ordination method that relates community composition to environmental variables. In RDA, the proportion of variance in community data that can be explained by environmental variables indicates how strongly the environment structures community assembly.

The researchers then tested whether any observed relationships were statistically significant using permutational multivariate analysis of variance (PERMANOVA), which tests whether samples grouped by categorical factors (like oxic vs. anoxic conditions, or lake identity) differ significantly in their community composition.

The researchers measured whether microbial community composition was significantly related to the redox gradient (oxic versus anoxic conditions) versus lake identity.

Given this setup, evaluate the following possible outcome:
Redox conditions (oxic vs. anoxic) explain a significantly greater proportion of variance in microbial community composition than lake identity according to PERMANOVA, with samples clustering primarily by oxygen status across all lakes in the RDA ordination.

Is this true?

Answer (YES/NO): NO